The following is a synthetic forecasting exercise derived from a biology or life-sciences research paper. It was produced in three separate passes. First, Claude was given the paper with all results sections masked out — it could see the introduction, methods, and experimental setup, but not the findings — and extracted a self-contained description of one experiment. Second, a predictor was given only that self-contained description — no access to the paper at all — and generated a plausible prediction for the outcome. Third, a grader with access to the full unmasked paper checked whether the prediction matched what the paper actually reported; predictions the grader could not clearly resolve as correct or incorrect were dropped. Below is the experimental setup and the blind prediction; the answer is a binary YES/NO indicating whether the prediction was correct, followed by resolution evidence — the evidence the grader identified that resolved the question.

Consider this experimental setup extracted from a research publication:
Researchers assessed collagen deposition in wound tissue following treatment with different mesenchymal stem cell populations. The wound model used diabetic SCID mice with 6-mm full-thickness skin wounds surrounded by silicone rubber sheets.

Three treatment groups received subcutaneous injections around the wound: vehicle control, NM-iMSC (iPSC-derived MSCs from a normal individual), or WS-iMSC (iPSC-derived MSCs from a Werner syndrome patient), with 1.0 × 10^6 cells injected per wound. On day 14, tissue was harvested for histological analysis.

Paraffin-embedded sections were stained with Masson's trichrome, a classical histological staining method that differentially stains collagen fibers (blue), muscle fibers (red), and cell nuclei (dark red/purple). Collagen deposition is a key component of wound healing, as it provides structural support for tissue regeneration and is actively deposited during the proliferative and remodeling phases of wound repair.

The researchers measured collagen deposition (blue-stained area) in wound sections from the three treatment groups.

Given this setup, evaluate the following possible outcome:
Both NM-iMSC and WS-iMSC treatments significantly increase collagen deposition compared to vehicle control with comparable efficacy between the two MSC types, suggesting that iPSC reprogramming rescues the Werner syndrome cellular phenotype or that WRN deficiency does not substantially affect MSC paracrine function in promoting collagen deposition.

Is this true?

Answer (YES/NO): NO